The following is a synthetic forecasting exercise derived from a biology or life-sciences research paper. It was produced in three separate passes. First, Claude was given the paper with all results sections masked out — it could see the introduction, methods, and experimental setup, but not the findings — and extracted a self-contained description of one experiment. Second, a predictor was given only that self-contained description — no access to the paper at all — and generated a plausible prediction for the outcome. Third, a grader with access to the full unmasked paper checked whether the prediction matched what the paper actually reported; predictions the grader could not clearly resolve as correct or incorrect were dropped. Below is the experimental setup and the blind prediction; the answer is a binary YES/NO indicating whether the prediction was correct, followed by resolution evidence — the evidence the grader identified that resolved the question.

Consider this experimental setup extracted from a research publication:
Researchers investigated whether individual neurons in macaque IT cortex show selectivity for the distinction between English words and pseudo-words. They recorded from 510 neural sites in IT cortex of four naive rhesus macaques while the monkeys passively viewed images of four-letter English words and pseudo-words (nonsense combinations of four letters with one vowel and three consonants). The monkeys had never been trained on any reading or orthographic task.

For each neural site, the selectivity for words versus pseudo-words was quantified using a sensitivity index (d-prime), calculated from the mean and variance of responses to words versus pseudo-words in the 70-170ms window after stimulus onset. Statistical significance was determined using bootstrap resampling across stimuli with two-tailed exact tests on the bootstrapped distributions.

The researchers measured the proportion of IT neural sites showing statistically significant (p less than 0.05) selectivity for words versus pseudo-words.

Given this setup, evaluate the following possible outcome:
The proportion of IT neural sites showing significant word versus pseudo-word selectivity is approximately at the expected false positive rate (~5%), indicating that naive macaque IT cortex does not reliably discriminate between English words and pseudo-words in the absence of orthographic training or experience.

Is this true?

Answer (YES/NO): NO